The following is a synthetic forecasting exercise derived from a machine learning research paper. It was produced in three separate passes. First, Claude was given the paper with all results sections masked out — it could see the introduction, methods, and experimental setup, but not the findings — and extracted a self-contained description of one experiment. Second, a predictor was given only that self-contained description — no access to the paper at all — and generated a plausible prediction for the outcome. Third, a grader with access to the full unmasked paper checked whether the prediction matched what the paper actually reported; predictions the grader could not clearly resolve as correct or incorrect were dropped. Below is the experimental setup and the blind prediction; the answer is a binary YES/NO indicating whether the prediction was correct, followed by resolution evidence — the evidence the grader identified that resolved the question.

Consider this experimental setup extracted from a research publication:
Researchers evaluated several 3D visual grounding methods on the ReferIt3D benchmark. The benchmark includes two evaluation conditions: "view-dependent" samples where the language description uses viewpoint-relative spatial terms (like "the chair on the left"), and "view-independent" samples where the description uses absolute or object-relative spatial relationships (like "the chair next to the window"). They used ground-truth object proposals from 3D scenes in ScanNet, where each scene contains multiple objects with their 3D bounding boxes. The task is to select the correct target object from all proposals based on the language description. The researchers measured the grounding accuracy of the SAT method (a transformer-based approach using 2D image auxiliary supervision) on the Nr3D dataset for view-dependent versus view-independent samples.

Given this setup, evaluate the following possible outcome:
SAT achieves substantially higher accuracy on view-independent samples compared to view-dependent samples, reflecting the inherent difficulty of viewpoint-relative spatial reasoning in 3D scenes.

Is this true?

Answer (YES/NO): NO